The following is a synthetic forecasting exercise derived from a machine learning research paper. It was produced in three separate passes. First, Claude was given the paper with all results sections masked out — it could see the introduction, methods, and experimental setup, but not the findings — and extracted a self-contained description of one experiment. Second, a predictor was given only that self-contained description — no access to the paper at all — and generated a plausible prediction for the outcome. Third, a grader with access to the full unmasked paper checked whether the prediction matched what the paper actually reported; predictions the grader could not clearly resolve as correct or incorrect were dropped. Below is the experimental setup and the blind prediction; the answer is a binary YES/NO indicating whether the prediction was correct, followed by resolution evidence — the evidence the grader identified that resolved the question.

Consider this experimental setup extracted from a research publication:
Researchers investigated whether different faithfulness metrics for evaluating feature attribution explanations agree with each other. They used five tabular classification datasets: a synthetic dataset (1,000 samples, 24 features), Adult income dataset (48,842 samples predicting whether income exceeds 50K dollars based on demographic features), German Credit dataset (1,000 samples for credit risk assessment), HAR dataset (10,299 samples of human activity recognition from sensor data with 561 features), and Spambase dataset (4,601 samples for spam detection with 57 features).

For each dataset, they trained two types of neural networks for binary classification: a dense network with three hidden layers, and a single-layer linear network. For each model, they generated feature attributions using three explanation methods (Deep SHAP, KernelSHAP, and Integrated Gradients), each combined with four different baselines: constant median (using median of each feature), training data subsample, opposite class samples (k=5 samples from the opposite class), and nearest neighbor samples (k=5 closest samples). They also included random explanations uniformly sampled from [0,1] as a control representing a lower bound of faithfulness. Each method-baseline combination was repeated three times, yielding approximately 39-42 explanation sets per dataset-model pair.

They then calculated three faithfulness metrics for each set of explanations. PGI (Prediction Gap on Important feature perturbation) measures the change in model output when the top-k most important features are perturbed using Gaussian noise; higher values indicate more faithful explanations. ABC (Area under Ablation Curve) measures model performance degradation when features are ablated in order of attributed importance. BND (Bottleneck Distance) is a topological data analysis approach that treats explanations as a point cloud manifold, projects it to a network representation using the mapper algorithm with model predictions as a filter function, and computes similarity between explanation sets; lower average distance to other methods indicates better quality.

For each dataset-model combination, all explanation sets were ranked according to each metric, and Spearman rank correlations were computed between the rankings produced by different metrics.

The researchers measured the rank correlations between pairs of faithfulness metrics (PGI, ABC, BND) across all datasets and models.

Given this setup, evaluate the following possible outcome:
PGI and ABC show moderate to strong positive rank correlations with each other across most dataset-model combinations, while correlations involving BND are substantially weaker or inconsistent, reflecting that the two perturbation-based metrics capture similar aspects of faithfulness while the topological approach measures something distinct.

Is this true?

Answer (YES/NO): NO